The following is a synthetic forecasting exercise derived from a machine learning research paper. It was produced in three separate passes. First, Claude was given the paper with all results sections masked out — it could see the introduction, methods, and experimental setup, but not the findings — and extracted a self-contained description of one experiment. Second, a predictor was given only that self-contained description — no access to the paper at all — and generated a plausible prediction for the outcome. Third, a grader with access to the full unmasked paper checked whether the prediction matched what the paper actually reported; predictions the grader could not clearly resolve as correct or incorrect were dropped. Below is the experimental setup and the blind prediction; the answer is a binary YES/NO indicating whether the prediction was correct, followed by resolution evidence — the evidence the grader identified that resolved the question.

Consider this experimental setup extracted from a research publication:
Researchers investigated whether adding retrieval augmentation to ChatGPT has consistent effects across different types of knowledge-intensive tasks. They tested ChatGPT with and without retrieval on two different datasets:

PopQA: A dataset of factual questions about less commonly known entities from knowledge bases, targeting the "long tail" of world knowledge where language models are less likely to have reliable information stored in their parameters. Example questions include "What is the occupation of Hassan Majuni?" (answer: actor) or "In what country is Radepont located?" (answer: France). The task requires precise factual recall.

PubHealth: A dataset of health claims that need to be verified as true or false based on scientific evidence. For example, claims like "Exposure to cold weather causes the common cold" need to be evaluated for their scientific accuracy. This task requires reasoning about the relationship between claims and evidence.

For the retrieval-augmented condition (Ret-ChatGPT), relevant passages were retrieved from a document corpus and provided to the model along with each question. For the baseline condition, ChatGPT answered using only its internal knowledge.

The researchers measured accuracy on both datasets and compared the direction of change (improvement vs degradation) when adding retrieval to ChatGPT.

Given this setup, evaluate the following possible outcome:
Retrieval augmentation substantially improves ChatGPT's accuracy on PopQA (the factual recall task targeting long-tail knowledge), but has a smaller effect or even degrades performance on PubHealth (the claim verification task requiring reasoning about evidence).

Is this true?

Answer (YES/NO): YES